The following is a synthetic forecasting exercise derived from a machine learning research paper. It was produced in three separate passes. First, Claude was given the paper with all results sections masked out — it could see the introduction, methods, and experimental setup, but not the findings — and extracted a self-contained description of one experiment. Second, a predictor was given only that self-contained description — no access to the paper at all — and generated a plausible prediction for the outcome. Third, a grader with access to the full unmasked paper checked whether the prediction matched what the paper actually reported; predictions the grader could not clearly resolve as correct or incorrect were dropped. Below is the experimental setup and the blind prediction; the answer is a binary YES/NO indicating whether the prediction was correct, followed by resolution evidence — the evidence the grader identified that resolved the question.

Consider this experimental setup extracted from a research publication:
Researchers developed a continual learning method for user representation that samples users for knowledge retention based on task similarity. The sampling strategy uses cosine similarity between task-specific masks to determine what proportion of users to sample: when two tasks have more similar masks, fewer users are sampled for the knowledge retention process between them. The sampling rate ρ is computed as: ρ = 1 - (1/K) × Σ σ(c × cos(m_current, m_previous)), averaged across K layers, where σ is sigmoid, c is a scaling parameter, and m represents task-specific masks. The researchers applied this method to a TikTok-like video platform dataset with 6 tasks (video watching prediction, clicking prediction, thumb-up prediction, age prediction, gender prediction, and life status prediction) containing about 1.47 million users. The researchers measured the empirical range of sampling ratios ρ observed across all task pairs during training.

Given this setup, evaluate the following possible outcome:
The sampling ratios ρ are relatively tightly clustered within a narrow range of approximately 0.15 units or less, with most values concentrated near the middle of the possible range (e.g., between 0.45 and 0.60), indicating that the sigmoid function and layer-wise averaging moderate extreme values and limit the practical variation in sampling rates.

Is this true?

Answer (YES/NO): NO